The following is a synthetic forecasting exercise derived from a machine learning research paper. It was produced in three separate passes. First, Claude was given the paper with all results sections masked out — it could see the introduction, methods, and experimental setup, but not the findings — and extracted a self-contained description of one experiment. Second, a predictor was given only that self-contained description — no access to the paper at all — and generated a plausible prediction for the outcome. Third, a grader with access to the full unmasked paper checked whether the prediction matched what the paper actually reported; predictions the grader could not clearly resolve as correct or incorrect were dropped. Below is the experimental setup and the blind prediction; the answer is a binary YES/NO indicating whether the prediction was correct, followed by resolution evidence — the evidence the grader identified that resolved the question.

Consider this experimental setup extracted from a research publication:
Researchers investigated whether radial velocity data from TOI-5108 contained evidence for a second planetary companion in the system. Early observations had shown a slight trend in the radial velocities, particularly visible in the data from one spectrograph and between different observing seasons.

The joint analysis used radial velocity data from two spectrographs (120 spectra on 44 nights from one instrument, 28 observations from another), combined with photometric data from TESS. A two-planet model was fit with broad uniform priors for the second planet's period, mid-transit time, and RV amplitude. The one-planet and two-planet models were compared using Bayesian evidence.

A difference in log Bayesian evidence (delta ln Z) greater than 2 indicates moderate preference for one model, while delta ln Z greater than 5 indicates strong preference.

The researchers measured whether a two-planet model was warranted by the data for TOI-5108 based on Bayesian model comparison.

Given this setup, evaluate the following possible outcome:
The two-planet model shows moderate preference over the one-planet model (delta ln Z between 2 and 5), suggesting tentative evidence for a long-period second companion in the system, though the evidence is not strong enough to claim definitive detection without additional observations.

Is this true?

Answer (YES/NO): NO